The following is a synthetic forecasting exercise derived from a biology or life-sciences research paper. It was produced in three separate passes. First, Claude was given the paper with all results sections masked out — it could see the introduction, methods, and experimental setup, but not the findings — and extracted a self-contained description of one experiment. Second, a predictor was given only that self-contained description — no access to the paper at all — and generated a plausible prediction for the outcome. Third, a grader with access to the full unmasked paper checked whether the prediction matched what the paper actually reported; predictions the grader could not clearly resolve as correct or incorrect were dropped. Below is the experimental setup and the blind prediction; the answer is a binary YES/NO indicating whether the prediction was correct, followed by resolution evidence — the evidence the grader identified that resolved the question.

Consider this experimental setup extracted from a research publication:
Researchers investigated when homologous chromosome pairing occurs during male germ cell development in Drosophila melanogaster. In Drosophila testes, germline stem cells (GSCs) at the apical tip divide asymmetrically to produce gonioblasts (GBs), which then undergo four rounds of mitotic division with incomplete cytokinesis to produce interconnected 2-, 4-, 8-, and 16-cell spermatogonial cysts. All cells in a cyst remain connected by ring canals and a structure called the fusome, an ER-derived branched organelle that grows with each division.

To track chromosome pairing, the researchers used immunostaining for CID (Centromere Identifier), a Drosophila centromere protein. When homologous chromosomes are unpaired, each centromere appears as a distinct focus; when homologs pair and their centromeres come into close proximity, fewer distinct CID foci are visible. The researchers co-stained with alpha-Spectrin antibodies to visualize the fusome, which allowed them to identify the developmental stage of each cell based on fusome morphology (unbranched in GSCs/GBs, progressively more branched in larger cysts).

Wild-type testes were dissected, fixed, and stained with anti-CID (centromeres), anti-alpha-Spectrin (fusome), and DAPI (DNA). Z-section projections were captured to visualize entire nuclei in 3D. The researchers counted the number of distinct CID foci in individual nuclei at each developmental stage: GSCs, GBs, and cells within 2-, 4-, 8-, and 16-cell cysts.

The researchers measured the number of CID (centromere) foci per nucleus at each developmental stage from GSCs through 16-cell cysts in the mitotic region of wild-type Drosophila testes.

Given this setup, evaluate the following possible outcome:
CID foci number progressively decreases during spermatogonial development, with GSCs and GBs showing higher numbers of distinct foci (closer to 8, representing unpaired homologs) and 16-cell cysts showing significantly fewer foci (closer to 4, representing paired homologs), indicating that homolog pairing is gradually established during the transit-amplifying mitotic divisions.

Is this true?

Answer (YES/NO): YES